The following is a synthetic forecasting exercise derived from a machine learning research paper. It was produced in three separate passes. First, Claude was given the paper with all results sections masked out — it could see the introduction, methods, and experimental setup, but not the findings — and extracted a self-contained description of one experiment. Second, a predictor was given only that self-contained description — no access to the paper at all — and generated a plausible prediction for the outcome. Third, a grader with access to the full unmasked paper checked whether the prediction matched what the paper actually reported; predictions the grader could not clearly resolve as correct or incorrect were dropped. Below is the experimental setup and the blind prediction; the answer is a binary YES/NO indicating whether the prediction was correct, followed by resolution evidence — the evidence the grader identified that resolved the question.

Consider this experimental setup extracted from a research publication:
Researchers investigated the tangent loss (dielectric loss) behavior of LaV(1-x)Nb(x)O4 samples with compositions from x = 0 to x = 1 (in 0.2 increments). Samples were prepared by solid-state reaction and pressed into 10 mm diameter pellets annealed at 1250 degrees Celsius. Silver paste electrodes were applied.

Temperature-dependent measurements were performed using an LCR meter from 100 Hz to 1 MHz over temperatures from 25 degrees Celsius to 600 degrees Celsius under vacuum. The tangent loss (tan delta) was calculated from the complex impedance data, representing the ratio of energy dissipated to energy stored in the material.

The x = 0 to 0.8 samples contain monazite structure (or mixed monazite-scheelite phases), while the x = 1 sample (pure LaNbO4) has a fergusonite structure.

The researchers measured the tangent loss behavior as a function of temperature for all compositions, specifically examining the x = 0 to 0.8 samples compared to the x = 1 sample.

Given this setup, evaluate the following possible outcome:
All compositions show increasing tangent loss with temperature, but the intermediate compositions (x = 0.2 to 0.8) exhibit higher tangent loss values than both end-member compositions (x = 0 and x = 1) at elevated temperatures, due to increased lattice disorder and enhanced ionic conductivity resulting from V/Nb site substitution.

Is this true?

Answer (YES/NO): YES